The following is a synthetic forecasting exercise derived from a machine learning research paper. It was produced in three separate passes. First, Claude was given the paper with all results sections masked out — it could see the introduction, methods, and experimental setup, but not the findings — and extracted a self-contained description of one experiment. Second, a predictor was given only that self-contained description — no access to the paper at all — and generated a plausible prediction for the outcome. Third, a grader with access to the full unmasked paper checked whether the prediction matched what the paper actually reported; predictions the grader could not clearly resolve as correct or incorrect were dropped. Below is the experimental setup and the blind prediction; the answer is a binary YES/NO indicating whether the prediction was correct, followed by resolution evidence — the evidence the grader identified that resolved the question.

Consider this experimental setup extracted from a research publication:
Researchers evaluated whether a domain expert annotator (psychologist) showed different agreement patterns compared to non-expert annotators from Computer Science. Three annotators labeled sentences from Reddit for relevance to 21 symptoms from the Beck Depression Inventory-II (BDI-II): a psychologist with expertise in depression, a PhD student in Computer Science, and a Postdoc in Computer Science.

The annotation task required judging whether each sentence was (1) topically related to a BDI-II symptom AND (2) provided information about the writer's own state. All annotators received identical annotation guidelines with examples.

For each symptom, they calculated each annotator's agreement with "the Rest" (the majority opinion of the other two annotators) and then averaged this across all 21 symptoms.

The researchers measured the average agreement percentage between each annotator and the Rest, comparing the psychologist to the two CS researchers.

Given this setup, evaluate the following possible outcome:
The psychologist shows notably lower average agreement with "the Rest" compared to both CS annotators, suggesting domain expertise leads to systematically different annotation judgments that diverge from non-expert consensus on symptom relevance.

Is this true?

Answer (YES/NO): NO